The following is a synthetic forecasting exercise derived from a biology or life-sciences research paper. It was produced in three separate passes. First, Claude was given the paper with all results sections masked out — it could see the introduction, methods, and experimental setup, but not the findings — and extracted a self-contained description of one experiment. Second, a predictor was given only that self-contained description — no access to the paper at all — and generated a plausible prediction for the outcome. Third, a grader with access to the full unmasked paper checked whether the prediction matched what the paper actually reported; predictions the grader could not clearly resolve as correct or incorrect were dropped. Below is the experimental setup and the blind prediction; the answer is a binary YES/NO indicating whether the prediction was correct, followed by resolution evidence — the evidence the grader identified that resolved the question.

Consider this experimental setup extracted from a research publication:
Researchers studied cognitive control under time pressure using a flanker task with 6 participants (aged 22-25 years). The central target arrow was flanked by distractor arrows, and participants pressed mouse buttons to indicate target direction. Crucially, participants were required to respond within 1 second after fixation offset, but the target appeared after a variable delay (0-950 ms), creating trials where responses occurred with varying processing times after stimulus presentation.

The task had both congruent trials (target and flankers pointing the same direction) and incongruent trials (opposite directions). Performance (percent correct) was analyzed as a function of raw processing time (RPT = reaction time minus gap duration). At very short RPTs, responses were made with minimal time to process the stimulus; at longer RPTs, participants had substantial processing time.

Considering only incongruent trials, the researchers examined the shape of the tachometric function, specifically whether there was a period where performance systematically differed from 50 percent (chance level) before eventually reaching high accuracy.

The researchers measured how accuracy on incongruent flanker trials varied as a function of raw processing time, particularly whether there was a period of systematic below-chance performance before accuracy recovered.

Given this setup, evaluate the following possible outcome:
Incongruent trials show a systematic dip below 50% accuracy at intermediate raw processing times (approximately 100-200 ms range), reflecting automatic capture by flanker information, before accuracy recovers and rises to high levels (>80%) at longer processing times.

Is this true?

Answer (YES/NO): YES